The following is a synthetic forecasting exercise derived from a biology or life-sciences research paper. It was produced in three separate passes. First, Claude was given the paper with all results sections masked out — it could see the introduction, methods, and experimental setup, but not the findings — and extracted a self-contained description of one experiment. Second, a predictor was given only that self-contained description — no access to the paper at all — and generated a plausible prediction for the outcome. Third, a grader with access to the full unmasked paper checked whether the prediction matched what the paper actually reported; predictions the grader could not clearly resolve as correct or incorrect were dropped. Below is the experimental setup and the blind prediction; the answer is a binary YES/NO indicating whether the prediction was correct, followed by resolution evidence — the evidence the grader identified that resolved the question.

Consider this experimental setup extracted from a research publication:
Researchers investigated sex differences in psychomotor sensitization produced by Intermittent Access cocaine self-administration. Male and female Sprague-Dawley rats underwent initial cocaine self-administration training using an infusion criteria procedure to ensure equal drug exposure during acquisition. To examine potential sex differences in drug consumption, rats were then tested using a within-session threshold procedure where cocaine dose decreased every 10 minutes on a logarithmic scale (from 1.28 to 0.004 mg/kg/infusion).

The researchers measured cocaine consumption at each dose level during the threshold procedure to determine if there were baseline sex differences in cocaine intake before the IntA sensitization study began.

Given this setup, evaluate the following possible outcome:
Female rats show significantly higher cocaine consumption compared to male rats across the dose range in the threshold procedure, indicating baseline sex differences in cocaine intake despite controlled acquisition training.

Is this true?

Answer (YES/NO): NO